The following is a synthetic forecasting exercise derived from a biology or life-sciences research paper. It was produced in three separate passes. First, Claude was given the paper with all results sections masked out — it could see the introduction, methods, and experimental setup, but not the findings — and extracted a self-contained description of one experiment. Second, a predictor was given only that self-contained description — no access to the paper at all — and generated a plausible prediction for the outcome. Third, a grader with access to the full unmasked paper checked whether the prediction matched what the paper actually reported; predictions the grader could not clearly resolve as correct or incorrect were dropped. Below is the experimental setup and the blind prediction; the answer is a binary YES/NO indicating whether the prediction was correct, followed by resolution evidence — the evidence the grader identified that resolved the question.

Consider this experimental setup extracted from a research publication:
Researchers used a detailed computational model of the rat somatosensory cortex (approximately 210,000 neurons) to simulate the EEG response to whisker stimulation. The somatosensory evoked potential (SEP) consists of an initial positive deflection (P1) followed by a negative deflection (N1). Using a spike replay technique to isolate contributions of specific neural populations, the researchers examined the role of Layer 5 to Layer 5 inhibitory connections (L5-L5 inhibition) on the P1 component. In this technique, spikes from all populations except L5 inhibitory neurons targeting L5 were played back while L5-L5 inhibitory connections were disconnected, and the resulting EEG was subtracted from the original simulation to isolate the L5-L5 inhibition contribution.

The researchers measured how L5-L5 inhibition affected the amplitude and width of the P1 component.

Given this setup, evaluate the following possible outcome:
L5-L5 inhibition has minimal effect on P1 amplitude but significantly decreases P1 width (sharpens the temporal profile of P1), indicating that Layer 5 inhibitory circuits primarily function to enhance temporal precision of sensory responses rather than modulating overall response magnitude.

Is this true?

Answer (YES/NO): NO